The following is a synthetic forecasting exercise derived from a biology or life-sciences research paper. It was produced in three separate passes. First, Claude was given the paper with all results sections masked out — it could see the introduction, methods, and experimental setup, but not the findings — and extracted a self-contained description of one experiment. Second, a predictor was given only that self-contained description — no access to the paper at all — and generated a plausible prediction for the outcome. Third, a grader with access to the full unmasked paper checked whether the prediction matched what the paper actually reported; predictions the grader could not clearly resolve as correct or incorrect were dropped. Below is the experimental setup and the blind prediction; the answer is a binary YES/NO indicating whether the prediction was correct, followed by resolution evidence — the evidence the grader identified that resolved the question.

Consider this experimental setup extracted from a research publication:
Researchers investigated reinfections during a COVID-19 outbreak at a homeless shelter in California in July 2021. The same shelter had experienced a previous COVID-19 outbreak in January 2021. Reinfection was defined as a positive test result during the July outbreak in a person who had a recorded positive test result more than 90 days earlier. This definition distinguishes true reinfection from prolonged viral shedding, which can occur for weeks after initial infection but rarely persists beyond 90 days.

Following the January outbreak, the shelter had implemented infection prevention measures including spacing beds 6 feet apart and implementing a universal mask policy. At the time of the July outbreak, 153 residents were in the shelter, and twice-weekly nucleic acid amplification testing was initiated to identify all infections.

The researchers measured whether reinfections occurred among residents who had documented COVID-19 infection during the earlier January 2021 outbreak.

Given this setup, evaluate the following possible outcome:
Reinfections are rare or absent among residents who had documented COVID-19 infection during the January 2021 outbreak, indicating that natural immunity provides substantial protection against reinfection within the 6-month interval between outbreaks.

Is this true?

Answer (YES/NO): NO